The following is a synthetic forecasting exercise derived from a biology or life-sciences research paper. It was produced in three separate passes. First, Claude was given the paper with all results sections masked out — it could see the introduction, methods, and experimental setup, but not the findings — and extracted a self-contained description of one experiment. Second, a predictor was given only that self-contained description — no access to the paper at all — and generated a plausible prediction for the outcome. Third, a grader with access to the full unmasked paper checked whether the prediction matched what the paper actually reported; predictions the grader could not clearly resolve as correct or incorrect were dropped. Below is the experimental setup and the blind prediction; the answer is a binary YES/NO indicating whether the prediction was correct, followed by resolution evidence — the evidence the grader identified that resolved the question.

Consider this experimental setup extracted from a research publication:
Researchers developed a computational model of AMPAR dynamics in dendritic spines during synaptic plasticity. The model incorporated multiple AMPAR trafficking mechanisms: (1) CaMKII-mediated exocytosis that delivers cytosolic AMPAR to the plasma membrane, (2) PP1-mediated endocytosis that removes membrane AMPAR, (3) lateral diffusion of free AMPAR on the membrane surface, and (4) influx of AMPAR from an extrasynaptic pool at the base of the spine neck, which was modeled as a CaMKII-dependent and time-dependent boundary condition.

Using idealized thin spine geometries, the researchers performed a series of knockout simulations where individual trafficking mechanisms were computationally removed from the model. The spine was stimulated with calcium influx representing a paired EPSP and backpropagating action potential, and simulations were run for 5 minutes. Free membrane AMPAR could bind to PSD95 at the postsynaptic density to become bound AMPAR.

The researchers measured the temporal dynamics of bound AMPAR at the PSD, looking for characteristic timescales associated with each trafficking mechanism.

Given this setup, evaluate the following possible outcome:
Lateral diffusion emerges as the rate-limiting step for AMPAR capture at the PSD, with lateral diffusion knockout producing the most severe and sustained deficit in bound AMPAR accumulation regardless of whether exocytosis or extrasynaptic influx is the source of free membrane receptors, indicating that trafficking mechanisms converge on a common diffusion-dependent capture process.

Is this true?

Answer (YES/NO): NO